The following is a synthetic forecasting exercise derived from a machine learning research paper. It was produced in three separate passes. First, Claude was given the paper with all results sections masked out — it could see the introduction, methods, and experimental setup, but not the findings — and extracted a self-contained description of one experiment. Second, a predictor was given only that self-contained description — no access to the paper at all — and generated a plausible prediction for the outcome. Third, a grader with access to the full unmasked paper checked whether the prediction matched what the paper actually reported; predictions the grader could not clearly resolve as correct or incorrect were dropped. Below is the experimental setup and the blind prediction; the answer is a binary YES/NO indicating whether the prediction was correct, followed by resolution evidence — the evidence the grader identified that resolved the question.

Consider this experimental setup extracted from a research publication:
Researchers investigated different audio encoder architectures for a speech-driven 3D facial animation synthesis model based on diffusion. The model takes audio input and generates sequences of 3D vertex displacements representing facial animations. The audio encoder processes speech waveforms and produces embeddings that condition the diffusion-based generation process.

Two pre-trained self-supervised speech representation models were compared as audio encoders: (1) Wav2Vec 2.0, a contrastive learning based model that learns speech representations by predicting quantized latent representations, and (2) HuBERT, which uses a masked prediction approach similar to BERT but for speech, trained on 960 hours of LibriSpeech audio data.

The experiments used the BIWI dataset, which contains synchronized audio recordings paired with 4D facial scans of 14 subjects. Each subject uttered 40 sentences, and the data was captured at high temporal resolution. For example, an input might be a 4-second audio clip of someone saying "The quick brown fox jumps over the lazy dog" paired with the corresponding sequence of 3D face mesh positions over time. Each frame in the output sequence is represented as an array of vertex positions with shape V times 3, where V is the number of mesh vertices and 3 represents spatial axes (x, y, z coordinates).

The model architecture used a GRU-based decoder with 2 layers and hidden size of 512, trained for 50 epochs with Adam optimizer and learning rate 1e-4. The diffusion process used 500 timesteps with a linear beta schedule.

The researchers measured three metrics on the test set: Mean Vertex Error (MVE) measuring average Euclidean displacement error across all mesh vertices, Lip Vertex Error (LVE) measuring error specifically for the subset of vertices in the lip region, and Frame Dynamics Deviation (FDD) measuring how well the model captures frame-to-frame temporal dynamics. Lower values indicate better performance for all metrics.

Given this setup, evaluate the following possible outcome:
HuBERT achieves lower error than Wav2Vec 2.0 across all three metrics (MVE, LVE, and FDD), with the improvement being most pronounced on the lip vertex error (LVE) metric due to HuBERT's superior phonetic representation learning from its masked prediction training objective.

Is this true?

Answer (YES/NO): YES